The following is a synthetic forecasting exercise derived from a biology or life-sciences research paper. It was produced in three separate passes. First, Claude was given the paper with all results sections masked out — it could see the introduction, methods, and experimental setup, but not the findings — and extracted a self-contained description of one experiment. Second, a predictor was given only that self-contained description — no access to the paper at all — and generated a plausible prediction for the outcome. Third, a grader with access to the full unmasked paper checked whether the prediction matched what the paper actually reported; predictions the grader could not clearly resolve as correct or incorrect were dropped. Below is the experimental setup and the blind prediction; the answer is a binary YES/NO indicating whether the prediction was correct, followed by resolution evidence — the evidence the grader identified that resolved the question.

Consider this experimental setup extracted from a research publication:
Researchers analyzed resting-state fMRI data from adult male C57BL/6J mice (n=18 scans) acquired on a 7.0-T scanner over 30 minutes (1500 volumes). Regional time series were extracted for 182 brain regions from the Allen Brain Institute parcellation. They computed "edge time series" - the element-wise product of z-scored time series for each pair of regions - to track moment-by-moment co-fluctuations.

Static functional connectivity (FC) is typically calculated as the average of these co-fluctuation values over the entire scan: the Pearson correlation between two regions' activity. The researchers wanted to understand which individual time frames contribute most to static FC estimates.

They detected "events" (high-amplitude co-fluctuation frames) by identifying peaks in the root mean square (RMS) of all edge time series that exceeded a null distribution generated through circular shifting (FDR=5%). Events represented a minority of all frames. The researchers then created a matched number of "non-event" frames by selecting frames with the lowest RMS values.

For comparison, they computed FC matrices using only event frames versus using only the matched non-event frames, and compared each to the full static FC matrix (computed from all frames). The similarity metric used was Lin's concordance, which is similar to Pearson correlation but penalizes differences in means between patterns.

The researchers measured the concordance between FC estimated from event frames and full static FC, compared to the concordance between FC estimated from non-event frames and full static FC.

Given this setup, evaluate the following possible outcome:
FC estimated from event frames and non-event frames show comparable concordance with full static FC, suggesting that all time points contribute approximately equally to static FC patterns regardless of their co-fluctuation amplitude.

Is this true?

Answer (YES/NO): NO